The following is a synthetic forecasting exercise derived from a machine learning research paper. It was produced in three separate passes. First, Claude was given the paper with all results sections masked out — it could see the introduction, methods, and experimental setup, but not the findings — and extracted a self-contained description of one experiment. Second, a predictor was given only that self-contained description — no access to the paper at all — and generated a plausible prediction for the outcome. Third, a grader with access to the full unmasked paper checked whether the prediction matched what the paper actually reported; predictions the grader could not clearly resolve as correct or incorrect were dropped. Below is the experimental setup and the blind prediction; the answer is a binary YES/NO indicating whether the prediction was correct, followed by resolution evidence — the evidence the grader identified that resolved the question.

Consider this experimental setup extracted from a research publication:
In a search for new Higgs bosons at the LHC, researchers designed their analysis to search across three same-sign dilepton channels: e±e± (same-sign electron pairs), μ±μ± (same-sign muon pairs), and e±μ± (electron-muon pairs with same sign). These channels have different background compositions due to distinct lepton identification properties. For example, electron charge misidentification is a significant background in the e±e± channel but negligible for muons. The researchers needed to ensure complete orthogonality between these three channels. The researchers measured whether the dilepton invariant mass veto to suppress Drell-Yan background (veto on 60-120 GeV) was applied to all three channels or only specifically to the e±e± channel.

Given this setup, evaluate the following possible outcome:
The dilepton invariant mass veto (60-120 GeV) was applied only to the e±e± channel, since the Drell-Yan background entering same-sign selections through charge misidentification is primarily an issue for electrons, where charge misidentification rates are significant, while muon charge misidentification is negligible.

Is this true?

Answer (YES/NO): YES